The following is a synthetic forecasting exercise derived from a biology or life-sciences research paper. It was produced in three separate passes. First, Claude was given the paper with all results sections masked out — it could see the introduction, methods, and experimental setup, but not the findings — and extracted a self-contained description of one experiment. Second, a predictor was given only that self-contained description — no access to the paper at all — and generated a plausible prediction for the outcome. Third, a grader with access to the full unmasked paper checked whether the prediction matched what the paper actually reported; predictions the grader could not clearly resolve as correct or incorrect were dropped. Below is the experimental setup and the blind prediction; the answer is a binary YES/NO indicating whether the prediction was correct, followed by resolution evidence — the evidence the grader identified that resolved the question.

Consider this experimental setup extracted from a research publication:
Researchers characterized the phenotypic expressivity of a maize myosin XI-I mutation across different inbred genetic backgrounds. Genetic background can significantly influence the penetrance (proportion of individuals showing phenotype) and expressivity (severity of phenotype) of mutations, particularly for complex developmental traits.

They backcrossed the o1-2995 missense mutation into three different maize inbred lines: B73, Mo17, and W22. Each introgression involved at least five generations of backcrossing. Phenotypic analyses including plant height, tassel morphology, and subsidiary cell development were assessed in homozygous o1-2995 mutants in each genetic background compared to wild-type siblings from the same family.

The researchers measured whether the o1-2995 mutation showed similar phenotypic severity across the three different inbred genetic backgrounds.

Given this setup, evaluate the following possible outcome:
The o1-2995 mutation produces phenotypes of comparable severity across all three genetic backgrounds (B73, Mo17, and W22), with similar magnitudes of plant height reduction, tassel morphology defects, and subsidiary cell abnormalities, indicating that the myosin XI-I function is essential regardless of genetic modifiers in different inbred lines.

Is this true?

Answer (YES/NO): NO